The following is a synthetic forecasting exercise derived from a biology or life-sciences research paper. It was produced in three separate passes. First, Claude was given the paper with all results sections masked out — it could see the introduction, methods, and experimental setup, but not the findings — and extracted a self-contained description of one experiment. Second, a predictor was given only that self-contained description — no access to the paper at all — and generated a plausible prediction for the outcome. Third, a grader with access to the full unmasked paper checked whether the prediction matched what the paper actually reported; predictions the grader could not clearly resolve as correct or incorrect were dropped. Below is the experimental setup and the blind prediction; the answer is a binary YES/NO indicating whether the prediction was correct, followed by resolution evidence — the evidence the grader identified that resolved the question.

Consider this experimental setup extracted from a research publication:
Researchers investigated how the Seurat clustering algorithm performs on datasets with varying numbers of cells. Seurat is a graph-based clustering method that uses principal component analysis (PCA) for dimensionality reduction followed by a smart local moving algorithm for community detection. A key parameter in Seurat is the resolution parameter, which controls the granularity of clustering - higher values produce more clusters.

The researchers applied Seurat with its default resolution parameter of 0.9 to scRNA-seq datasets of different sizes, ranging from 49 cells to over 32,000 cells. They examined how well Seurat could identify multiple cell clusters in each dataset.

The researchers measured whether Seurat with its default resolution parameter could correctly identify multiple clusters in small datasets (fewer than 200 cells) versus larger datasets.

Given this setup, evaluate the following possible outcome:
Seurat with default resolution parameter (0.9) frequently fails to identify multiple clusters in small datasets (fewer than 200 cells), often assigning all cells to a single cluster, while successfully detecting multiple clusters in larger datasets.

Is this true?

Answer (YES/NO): YES